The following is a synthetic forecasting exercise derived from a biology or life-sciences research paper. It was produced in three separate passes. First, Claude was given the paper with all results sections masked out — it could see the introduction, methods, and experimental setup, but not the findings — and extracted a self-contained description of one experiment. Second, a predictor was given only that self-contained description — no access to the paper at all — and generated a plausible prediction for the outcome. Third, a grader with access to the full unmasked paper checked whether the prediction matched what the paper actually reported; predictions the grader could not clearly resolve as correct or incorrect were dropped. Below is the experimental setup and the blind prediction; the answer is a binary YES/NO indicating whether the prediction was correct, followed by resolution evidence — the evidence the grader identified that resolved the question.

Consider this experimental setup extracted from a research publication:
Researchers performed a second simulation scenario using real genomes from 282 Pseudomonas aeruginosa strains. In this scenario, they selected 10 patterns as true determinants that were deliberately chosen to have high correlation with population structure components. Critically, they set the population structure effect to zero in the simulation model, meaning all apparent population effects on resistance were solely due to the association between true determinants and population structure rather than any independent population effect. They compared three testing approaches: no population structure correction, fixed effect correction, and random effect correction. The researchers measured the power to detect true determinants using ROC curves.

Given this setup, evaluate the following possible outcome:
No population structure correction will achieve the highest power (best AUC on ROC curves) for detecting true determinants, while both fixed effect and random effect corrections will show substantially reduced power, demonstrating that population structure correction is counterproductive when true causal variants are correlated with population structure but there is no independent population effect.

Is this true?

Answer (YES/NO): NO